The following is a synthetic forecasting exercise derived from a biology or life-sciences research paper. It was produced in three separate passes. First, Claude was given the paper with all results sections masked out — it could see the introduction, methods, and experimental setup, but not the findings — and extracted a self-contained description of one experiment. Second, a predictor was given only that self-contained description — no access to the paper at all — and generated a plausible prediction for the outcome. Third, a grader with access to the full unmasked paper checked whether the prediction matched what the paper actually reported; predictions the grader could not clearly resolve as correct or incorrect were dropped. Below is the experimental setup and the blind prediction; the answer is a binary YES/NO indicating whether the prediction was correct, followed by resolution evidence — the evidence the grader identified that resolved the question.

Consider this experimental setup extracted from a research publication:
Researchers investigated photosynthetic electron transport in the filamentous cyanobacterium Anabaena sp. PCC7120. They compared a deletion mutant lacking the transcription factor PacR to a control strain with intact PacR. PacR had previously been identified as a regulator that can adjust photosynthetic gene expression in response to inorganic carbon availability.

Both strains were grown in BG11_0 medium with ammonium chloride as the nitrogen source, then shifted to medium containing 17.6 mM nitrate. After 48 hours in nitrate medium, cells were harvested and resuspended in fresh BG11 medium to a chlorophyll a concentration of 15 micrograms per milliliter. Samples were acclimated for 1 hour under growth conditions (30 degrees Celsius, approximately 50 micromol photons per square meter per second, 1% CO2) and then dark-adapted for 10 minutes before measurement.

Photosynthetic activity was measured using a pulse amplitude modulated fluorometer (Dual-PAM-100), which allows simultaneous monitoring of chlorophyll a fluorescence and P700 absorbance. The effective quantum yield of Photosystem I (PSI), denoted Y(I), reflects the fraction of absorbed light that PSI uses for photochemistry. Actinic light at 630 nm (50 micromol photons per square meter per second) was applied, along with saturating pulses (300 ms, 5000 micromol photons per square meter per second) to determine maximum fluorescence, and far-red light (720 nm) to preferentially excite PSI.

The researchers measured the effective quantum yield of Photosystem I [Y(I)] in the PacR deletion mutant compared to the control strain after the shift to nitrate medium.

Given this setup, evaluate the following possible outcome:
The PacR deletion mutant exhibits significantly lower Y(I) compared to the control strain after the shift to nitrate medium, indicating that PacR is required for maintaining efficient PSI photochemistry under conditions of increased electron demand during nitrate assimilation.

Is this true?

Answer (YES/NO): YES